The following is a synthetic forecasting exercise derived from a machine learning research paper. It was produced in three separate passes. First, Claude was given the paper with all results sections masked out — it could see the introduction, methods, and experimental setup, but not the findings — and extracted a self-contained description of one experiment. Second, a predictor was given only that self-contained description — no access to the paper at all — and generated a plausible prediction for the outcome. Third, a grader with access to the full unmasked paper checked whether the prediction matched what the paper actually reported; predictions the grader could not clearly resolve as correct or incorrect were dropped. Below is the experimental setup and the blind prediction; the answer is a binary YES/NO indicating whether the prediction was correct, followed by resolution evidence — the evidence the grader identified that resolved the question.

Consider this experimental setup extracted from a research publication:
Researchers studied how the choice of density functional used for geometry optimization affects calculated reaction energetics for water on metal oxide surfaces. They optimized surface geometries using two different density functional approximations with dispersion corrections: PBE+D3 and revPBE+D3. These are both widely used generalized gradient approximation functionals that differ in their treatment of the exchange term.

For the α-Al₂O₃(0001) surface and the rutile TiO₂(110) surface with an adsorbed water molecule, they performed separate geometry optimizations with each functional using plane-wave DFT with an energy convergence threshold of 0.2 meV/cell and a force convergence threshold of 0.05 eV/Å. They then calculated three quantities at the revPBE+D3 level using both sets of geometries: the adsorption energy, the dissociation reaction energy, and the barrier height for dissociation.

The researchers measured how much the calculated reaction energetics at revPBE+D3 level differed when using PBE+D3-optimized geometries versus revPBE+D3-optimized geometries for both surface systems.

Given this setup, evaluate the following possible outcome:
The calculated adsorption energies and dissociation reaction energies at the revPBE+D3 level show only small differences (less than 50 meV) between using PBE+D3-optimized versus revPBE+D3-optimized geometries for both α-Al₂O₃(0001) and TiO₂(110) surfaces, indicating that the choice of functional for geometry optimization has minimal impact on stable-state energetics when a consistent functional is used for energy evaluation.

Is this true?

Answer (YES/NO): YES